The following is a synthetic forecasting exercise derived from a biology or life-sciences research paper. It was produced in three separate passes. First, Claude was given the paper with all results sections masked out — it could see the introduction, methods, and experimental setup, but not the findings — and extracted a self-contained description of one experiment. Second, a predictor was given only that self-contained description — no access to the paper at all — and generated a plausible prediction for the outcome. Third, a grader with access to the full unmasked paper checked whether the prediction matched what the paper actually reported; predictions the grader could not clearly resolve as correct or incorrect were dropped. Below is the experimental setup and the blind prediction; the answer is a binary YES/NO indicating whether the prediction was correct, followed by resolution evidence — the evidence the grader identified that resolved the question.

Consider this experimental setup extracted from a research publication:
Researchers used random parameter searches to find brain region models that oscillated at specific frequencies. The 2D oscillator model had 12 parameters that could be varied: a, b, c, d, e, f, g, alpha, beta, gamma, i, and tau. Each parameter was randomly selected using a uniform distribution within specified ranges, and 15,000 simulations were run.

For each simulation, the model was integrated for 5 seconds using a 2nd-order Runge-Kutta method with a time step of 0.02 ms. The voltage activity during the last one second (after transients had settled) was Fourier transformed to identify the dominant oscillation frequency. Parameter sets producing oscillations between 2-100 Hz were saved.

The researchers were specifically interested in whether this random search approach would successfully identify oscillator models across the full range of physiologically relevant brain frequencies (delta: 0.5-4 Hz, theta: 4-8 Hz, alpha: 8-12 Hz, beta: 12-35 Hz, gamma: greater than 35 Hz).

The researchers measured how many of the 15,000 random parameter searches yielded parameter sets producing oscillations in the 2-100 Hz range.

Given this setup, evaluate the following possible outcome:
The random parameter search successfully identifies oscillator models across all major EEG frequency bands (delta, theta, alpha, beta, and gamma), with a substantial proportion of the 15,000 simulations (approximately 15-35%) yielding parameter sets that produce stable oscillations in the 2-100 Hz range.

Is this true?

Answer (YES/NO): NO